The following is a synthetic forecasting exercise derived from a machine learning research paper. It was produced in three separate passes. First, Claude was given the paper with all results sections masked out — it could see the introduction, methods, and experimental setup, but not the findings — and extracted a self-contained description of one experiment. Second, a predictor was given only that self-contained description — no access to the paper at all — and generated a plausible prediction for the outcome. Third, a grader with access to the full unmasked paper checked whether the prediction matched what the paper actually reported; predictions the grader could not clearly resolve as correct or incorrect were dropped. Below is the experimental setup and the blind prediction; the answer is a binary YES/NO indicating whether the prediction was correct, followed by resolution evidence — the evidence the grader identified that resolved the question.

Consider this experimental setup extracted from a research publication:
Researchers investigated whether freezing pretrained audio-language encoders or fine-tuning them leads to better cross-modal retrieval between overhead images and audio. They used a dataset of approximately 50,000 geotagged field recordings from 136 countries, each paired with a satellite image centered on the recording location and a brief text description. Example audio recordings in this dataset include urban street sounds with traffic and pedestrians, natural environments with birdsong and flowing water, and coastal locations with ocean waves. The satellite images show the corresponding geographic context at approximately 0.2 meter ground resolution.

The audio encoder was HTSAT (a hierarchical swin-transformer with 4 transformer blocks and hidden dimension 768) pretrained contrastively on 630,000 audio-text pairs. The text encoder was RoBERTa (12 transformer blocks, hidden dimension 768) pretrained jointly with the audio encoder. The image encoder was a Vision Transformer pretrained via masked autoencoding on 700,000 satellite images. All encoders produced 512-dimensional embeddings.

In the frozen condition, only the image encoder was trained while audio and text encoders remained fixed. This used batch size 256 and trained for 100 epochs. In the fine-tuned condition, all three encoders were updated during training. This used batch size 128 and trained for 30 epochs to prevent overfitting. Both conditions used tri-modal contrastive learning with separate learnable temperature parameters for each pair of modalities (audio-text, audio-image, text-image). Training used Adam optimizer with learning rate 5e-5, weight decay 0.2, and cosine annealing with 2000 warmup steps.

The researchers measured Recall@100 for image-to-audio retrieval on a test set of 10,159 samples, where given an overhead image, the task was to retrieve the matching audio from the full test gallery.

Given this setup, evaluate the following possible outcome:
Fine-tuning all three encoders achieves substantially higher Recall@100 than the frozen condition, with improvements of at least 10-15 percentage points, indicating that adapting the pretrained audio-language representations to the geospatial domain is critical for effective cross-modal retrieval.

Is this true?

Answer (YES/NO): YES